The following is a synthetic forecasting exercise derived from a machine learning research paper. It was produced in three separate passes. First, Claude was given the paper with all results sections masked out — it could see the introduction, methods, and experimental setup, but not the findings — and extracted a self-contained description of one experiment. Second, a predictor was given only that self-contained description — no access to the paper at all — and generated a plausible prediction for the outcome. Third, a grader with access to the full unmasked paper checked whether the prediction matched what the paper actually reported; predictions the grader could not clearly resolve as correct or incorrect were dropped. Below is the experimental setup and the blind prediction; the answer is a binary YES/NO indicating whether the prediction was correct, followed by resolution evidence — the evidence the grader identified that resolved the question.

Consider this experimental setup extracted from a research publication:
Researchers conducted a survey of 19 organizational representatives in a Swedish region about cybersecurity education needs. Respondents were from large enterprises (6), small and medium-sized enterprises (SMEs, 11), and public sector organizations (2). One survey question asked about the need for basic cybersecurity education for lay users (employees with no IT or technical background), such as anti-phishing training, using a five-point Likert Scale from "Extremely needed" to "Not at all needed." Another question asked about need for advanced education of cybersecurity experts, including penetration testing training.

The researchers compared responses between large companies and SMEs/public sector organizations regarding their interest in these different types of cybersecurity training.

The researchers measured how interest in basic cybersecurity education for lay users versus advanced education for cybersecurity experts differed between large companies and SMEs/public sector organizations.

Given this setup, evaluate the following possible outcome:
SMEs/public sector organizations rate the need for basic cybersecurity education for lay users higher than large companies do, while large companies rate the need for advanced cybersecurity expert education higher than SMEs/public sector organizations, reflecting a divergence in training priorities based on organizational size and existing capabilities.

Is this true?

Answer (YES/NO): YES